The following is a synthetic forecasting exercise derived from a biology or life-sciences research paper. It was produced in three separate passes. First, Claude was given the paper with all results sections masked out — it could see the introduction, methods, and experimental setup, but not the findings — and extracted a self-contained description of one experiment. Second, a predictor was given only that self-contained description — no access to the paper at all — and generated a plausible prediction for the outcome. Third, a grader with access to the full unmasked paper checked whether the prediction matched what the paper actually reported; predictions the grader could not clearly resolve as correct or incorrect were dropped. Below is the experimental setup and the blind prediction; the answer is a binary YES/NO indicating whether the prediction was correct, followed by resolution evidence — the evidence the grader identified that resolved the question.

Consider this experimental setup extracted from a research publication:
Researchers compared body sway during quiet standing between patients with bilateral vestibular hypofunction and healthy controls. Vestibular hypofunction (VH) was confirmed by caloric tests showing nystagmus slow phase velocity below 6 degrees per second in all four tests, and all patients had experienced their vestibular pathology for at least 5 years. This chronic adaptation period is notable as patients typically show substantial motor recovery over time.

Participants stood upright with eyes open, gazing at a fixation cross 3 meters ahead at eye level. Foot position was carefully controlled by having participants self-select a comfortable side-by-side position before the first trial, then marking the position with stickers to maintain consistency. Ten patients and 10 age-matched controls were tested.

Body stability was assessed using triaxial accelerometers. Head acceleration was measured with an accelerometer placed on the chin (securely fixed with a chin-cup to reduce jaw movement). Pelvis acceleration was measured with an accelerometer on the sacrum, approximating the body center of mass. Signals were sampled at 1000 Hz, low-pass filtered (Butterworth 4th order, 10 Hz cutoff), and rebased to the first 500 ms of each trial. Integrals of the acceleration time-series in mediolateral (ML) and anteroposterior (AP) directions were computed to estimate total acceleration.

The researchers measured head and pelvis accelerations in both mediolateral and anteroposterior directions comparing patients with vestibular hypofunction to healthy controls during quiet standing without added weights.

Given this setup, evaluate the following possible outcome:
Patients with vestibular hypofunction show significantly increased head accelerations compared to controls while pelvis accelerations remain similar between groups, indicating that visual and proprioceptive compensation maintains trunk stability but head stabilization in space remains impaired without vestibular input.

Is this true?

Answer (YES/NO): NO